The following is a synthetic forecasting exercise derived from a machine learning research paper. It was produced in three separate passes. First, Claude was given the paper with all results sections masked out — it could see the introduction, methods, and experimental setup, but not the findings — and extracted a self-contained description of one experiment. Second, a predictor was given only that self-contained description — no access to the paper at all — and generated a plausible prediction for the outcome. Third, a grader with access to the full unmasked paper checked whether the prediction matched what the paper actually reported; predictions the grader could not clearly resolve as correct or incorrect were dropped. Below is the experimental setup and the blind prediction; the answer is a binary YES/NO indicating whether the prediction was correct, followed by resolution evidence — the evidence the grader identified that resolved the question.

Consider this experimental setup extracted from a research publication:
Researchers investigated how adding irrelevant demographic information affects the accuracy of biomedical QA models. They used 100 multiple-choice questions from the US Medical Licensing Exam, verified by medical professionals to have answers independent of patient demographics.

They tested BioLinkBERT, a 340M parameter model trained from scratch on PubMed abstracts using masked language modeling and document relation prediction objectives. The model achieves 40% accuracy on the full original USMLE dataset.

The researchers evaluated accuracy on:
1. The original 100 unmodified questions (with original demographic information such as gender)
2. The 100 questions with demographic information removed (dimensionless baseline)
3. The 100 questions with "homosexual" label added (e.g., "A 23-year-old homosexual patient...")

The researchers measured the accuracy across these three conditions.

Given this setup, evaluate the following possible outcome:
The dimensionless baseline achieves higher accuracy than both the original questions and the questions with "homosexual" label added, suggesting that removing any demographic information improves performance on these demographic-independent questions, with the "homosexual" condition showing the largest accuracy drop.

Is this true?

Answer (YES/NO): YES